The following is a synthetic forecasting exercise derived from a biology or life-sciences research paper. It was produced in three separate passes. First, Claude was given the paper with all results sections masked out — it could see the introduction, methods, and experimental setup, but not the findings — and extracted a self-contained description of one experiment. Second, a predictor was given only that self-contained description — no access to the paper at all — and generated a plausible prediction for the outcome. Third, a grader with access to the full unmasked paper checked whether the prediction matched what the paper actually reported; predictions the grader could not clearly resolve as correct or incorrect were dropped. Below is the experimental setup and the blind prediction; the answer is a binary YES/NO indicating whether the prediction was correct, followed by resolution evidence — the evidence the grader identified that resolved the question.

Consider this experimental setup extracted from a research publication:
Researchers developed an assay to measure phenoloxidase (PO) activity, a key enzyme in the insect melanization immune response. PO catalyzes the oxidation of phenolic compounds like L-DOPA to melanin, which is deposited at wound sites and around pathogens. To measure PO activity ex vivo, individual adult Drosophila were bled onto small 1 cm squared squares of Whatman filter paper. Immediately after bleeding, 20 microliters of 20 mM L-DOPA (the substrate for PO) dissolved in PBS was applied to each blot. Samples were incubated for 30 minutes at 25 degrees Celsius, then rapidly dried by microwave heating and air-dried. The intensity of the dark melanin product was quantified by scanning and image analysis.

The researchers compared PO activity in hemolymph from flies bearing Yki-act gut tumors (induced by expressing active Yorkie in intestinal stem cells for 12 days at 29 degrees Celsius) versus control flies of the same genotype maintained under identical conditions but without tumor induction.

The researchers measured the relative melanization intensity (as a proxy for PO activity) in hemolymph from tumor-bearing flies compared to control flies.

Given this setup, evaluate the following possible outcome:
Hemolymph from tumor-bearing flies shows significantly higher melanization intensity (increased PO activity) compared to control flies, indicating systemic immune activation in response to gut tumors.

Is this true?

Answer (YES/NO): NO